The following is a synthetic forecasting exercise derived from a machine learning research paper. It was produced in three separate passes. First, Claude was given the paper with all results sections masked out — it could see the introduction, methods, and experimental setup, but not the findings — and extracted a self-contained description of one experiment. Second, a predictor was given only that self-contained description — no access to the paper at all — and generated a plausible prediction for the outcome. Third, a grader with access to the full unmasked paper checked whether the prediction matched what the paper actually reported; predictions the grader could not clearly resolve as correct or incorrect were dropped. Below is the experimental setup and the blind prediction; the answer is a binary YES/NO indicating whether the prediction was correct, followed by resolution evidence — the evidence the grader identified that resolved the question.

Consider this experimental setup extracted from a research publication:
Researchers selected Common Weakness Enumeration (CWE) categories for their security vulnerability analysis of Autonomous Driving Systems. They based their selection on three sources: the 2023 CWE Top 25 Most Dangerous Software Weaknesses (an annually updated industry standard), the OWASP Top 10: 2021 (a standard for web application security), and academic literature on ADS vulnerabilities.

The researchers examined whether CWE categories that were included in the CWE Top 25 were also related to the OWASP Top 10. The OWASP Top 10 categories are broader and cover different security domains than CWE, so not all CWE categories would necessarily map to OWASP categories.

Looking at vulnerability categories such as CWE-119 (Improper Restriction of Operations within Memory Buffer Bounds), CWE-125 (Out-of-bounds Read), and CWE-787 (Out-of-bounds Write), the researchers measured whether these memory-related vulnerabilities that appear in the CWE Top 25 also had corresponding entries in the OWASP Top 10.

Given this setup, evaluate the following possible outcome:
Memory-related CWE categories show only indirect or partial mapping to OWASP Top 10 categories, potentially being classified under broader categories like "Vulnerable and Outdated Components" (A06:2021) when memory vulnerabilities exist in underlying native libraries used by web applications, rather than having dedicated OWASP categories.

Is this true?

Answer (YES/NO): NO